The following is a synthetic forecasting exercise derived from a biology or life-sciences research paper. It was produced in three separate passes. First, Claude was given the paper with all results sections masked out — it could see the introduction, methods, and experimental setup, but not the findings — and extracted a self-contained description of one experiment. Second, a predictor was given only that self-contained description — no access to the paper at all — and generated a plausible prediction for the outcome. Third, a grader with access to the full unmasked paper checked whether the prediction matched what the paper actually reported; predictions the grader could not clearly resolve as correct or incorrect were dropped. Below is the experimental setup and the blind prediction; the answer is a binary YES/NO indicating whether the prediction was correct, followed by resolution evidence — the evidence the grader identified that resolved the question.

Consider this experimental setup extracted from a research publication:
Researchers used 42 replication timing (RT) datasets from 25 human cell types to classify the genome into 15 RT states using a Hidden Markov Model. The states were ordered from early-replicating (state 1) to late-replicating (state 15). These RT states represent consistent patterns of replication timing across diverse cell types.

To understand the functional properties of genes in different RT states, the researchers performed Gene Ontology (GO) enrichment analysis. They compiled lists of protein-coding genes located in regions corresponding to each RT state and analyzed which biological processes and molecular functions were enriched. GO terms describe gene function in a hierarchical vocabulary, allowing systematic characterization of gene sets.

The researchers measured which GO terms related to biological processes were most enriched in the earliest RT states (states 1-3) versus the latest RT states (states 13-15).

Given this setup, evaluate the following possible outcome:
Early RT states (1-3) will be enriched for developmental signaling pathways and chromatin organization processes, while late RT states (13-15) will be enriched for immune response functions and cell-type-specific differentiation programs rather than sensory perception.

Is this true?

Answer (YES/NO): NO